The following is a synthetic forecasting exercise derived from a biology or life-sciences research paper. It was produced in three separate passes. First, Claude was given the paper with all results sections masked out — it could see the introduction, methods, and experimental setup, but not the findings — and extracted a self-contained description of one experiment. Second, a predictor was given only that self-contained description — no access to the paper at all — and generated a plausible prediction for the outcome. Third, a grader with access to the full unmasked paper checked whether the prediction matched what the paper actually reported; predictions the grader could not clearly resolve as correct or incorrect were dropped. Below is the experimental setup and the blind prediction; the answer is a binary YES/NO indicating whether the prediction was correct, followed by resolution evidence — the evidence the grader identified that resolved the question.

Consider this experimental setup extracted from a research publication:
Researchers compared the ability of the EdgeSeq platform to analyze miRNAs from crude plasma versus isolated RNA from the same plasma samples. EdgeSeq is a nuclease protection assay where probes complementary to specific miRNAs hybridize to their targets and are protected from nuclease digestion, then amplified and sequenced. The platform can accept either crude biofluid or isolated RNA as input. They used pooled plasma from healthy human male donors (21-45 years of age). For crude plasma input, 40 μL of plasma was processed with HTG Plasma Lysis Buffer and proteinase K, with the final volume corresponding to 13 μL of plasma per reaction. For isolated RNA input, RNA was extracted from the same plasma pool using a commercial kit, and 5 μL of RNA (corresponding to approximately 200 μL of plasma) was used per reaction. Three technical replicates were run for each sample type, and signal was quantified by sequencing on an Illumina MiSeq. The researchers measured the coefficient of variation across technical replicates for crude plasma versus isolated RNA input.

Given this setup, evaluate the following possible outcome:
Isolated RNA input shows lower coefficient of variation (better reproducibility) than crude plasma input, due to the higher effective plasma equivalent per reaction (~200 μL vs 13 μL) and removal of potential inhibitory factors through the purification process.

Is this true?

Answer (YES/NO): YES